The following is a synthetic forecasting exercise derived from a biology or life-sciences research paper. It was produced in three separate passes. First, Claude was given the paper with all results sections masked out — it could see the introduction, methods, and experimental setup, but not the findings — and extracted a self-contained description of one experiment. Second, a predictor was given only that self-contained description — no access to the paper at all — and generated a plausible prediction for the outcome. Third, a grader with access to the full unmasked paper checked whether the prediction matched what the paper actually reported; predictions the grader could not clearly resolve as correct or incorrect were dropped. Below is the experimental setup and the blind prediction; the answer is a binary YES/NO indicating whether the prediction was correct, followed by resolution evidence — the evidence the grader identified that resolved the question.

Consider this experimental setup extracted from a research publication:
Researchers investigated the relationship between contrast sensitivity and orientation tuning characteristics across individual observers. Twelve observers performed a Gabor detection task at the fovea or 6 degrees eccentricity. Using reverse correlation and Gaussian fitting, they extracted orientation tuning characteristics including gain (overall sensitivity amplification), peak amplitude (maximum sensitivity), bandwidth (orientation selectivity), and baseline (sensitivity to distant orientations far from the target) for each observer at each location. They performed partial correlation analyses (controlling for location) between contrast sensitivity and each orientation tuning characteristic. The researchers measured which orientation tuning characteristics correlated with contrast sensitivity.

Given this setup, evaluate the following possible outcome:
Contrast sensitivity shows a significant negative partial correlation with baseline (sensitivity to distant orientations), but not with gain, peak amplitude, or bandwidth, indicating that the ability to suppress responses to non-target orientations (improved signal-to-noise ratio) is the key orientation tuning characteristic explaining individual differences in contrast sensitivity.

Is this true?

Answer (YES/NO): NO